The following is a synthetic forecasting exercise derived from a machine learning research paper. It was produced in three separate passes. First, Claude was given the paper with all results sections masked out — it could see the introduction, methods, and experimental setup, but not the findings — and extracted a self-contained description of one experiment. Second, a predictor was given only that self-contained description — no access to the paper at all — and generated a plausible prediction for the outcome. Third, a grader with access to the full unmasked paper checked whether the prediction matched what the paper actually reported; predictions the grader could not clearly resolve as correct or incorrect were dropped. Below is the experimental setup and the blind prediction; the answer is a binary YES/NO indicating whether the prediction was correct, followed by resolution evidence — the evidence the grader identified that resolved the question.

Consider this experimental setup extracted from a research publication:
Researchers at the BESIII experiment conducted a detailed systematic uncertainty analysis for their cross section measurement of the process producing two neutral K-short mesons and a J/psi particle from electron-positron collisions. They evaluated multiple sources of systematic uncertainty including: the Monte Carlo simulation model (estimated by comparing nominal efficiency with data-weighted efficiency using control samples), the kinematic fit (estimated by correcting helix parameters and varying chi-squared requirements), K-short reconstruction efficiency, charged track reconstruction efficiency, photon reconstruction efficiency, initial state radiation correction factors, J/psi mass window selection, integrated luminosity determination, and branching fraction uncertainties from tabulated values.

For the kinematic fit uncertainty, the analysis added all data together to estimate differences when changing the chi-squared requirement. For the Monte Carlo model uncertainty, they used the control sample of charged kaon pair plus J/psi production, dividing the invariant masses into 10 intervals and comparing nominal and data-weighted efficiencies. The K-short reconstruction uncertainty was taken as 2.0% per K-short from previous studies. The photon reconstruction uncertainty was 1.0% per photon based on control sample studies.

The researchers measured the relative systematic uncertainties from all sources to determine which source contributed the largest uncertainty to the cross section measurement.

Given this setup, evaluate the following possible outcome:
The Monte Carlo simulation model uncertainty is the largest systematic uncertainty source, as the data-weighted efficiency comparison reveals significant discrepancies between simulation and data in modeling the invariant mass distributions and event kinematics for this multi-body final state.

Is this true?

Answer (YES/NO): YES